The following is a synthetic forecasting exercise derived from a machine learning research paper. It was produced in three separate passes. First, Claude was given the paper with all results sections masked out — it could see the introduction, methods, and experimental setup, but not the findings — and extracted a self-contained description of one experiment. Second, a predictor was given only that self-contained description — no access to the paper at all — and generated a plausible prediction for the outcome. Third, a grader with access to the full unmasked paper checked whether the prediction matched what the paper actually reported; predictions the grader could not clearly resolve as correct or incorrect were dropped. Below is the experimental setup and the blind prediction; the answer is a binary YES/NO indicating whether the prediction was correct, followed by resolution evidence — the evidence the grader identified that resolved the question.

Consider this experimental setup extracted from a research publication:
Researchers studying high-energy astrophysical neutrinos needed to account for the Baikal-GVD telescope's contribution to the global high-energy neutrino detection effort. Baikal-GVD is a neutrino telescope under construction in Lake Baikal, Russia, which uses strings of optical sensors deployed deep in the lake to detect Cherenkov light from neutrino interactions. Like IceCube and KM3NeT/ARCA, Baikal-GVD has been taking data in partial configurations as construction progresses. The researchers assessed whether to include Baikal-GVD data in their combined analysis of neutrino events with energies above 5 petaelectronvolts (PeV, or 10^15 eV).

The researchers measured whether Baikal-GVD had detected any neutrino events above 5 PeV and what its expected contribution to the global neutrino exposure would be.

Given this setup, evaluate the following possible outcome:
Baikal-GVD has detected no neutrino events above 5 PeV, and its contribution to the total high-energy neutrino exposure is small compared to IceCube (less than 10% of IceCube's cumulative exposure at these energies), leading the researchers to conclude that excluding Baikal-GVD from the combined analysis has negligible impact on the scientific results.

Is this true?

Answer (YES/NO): YES